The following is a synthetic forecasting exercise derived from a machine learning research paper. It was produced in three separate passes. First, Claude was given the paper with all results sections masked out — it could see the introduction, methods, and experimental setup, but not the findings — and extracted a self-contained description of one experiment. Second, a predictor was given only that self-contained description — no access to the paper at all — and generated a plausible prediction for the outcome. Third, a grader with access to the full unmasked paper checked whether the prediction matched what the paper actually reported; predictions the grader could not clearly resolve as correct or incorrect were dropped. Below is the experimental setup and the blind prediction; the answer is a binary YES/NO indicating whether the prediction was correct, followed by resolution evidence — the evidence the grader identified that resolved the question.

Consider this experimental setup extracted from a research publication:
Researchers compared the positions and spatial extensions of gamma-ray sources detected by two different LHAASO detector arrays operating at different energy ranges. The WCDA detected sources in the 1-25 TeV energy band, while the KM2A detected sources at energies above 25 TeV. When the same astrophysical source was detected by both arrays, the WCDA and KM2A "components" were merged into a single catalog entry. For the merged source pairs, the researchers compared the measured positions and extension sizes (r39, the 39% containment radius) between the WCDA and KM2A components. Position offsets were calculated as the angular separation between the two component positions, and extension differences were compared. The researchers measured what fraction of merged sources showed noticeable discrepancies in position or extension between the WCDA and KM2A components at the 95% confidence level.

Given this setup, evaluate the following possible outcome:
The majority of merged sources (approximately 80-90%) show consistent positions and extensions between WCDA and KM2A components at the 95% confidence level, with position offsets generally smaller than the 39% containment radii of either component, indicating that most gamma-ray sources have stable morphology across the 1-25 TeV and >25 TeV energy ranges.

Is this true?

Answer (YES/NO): NO